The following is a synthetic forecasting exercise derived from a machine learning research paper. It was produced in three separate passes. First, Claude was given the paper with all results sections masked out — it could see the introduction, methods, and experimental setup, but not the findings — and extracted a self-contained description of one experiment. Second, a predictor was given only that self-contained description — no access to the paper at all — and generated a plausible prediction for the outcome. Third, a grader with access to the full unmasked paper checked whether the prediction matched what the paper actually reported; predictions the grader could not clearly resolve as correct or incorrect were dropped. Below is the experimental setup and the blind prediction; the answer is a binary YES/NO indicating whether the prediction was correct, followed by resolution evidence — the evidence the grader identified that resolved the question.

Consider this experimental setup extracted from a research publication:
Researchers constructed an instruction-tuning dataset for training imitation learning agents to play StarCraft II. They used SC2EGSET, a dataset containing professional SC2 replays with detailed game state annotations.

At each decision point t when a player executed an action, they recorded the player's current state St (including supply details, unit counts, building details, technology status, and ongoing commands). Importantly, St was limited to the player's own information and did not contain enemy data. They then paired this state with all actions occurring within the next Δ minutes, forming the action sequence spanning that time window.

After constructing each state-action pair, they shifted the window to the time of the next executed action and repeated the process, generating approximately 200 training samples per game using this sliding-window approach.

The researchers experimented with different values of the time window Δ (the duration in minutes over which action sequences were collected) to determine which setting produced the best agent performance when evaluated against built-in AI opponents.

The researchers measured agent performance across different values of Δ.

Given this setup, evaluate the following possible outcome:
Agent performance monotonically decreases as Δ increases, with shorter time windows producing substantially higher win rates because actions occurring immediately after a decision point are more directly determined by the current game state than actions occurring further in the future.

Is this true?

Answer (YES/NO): NO